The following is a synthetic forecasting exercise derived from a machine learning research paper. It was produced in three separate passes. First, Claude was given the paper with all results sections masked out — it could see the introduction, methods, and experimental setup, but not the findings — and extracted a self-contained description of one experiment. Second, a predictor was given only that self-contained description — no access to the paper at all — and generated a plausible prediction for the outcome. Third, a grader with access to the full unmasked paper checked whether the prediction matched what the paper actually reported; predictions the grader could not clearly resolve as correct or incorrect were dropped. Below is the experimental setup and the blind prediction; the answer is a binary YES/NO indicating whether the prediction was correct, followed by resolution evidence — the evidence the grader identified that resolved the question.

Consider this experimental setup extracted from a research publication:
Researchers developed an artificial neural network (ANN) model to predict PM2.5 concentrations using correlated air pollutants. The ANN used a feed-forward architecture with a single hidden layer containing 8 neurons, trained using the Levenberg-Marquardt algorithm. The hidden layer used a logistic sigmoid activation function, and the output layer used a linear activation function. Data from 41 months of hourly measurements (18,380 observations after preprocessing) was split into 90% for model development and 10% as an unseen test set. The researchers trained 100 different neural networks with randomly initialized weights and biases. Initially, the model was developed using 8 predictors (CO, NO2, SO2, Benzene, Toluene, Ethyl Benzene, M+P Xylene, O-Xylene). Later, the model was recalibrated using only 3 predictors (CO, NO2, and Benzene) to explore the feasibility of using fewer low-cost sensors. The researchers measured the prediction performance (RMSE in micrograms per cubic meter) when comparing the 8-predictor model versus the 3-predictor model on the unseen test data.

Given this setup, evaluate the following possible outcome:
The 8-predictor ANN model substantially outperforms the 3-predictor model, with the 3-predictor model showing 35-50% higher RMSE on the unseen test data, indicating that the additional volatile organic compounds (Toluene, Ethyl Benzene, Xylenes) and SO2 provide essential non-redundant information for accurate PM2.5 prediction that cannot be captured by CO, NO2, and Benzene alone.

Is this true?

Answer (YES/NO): NO